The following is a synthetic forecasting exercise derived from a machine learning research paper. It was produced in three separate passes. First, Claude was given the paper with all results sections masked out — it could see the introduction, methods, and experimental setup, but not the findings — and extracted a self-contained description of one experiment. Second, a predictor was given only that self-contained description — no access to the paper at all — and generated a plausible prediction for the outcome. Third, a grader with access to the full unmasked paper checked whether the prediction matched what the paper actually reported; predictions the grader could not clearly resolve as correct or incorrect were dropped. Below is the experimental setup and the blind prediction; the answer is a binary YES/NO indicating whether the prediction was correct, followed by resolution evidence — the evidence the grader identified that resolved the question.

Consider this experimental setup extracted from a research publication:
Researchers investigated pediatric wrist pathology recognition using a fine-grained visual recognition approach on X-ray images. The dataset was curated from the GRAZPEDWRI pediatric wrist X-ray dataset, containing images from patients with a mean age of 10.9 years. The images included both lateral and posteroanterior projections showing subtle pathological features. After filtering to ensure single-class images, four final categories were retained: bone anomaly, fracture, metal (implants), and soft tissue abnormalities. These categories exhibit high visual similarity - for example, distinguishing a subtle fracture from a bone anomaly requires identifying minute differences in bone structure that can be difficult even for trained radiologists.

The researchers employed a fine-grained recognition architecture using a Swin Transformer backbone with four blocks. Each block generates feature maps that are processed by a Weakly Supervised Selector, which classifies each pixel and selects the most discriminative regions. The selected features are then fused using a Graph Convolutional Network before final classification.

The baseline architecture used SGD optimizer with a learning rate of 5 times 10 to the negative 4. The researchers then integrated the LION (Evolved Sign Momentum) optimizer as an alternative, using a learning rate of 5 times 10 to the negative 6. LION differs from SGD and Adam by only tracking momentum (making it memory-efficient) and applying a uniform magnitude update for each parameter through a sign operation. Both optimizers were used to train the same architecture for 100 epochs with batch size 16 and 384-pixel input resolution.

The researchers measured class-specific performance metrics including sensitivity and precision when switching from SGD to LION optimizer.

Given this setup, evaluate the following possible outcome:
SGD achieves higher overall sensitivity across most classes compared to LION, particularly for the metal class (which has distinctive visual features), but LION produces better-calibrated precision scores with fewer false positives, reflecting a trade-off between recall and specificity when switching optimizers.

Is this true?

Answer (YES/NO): NO